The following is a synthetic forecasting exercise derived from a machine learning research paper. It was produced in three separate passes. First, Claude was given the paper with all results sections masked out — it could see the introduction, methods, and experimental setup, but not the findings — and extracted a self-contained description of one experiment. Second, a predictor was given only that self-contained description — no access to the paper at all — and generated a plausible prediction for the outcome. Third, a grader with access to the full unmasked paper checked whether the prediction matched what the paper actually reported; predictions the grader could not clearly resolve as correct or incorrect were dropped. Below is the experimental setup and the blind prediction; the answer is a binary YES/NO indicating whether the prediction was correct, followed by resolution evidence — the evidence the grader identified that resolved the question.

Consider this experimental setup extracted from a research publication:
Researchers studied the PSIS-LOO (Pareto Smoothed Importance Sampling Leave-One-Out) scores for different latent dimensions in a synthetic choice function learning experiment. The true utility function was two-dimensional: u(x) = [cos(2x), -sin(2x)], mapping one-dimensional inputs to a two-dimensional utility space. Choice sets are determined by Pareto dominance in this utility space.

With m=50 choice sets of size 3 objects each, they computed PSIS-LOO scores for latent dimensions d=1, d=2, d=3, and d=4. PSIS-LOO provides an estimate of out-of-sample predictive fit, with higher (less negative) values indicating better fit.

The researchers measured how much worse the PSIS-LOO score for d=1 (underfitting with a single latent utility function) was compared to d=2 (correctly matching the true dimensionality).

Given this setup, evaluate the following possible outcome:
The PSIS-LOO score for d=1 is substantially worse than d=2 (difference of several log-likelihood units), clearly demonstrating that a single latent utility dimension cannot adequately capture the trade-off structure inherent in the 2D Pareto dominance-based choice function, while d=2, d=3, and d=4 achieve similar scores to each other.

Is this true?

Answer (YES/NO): YES